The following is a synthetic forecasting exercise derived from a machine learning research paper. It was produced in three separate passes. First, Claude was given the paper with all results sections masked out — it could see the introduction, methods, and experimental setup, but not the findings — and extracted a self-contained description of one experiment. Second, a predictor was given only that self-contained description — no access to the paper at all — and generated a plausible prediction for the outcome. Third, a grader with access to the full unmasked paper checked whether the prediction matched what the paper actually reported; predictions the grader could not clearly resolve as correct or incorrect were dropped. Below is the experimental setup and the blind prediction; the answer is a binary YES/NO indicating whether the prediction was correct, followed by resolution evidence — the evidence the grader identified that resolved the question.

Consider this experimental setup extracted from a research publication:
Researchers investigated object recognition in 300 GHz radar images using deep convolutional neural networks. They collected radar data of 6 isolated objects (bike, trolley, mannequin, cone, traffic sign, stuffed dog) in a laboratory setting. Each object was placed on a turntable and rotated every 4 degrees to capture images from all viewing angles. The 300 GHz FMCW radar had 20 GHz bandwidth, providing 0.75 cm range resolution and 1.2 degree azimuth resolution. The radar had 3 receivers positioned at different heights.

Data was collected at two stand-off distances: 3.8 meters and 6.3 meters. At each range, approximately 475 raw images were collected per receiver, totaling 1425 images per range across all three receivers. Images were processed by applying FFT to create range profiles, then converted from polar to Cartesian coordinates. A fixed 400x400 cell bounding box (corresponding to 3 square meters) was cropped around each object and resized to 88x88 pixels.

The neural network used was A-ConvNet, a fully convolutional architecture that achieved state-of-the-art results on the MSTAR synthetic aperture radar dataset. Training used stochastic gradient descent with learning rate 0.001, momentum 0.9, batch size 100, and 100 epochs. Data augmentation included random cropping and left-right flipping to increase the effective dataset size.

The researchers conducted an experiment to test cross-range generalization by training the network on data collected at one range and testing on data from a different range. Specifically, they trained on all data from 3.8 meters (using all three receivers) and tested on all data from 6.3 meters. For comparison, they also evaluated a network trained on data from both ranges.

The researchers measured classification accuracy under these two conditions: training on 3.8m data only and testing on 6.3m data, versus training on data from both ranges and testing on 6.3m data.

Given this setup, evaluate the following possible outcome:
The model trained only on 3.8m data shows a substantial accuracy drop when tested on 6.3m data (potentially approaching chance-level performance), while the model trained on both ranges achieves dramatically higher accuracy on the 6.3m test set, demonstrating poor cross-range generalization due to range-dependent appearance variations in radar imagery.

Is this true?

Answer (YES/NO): NO